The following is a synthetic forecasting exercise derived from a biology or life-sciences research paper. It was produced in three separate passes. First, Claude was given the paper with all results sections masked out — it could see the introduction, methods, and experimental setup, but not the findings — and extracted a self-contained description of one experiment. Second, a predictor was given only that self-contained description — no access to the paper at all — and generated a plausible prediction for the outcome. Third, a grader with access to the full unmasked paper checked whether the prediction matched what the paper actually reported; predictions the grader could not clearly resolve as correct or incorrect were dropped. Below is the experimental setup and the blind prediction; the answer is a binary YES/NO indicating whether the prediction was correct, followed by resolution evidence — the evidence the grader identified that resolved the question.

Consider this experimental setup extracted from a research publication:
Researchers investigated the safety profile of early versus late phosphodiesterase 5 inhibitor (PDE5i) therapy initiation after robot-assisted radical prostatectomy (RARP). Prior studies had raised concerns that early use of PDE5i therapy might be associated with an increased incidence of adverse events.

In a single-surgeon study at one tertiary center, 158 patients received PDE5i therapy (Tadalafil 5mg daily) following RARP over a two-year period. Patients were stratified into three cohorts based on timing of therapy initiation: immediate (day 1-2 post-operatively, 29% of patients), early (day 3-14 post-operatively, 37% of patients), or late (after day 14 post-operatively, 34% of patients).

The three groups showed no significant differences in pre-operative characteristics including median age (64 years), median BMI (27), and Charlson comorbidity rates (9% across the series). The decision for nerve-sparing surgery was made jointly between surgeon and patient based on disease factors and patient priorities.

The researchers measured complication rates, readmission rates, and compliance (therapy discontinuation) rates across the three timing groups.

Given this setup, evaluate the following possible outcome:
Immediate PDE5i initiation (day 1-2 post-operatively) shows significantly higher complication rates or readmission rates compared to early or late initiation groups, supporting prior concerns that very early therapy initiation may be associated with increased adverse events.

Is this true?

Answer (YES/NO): NO